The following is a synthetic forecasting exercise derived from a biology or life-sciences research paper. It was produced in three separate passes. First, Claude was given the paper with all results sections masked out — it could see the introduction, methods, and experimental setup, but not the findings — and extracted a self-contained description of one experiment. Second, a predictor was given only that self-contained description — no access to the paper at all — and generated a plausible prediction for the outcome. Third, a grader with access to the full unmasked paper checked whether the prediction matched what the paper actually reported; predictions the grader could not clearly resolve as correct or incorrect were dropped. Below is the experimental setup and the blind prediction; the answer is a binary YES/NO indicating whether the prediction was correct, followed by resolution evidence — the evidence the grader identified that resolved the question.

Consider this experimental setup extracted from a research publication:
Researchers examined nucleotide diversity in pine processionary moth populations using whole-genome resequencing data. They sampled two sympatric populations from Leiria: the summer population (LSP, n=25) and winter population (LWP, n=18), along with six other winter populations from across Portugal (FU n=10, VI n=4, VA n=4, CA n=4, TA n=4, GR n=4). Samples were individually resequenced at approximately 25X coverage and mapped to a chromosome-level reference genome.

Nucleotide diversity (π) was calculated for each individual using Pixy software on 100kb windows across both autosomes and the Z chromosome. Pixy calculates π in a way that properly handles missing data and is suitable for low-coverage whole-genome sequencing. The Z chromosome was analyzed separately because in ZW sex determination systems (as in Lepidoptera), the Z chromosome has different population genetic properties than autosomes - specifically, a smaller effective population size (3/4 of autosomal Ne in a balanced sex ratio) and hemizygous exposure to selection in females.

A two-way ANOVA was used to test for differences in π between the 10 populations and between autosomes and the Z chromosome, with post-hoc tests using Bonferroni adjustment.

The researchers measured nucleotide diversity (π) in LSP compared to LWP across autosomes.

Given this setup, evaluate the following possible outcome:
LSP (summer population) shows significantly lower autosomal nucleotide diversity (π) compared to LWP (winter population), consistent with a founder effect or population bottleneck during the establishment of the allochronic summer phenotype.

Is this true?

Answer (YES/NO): YES